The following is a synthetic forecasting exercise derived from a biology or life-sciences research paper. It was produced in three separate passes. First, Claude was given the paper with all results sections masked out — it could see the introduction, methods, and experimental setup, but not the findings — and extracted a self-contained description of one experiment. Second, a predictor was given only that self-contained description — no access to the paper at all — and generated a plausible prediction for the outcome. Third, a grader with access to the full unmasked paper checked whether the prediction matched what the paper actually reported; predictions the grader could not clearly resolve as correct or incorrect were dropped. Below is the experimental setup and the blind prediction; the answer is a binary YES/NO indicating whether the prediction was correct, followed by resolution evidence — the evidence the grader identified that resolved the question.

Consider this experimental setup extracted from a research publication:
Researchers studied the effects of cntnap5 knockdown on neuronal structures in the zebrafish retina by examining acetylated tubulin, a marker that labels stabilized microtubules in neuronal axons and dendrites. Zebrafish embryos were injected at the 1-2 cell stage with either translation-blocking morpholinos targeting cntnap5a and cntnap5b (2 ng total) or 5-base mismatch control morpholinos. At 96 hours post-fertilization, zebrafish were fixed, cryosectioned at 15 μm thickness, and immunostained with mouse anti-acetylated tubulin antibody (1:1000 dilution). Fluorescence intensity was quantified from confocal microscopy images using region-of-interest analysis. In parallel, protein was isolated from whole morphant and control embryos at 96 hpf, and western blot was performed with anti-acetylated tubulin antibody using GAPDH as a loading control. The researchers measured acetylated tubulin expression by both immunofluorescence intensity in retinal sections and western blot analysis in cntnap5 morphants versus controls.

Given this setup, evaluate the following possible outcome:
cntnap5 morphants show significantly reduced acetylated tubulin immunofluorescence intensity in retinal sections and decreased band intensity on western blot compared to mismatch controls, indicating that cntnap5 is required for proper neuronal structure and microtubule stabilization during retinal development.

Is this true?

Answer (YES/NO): NO